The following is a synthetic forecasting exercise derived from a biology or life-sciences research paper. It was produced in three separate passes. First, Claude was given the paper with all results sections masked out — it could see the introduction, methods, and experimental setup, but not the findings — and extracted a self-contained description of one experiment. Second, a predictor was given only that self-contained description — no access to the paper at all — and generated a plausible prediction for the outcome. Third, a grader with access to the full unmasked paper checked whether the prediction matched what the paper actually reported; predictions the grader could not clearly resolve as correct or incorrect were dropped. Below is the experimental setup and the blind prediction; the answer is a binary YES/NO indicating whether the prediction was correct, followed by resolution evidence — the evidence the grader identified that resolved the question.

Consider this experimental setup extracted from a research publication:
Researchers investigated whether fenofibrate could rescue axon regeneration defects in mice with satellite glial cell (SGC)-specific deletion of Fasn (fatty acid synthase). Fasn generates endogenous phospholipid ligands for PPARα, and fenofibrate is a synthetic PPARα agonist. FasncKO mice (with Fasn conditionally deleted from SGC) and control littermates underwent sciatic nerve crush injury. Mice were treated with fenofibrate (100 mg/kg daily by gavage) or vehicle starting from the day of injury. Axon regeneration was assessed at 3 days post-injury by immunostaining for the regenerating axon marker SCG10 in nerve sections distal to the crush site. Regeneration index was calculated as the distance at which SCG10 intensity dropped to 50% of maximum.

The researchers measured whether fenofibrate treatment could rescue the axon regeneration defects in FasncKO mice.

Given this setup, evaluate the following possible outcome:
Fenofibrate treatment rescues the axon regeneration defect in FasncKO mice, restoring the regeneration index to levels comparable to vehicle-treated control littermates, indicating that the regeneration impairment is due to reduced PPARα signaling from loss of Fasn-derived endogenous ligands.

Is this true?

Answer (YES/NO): YES